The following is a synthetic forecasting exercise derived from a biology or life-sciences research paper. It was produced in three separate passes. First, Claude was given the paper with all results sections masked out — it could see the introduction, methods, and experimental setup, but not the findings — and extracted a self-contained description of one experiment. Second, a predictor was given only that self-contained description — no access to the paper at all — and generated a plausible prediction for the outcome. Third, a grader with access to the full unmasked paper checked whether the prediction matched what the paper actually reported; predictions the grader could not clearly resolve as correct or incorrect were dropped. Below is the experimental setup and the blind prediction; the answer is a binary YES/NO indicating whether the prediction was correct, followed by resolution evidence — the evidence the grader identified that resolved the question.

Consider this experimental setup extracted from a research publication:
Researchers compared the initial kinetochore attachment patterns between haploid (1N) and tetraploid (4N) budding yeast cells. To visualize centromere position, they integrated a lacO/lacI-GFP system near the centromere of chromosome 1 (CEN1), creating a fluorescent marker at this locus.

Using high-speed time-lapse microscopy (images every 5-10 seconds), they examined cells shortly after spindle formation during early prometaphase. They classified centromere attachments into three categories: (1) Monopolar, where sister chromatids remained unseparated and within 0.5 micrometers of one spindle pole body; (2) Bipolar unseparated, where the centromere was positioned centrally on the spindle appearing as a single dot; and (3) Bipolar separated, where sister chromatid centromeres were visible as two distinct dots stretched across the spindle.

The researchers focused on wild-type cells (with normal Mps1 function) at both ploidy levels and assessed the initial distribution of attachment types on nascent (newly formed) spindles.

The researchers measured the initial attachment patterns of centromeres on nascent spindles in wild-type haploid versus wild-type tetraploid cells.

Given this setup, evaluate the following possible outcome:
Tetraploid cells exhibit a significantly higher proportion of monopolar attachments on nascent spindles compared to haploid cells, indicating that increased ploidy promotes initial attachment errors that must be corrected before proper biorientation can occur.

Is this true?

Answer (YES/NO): NO